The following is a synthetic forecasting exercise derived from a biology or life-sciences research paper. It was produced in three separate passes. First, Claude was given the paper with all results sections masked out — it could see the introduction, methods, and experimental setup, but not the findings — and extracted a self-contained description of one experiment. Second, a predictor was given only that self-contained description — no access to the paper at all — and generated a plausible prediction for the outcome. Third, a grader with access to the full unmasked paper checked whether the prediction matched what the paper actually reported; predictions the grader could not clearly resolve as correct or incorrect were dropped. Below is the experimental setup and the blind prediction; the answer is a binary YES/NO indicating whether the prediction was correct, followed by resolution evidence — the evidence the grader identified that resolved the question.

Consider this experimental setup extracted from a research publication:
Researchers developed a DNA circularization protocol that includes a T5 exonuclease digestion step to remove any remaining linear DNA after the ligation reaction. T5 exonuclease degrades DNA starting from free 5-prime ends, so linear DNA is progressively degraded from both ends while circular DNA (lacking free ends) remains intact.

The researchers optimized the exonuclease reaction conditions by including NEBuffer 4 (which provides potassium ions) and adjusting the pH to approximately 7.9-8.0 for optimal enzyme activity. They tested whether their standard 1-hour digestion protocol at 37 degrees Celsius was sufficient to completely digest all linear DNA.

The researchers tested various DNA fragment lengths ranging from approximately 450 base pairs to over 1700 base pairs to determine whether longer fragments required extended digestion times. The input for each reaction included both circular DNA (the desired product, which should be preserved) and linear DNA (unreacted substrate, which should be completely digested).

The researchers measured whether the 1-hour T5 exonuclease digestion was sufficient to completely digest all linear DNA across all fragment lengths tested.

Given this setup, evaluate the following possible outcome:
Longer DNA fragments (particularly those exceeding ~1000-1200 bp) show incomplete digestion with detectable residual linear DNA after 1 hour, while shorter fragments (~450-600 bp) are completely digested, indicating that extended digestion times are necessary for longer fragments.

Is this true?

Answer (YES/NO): NO